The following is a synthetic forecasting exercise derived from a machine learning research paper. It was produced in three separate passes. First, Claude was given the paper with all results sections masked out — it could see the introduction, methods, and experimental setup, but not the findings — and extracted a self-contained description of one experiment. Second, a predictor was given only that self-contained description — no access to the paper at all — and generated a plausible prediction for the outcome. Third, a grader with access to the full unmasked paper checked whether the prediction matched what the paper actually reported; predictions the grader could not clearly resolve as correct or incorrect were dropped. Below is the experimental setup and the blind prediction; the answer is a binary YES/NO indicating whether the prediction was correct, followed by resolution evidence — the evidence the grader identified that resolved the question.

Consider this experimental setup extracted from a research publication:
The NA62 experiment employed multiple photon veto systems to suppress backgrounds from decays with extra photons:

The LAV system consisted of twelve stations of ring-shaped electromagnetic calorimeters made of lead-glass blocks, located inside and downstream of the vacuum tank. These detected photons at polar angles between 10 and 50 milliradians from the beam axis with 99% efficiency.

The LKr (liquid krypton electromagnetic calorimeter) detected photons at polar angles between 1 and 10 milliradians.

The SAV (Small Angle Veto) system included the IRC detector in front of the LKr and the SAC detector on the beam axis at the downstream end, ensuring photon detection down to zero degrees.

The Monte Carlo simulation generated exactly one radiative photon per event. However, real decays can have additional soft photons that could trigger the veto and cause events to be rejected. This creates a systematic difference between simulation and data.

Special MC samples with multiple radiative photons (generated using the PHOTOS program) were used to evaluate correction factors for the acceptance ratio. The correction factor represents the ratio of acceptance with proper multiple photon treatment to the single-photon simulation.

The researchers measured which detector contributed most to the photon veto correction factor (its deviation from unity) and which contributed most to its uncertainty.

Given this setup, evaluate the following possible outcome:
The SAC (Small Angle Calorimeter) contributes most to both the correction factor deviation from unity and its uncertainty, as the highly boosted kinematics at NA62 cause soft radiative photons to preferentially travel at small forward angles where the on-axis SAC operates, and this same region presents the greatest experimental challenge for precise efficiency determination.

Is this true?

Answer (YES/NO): NO